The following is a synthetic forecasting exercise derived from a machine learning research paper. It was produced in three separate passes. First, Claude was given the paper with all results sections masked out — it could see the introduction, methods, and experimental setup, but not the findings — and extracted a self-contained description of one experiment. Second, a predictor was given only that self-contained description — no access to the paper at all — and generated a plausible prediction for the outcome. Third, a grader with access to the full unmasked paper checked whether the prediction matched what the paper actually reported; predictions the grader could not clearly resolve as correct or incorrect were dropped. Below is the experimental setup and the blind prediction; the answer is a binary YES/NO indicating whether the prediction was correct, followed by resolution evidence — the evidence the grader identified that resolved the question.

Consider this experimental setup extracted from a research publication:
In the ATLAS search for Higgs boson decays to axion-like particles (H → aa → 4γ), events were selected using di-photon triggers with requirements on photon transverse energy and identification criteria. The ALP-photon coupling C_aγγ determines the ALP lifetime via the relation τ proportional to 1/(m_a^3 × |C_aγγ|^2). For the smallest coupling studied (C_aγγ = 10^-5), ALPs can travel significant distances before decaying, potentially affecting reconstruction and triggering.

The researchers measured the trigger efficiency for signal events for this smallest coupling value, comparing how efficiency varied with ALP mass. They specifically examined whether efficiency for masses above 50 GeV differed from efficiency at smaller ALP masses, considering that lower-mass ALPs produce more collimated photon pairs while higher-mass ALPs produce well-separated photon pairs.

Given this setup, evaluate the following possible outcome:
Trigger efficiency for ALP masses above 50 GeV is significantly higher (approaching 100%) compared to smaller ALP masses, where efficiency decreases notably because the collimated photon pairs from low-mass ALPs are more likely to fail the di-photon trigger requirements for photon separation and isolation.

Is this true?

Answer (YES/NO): NO